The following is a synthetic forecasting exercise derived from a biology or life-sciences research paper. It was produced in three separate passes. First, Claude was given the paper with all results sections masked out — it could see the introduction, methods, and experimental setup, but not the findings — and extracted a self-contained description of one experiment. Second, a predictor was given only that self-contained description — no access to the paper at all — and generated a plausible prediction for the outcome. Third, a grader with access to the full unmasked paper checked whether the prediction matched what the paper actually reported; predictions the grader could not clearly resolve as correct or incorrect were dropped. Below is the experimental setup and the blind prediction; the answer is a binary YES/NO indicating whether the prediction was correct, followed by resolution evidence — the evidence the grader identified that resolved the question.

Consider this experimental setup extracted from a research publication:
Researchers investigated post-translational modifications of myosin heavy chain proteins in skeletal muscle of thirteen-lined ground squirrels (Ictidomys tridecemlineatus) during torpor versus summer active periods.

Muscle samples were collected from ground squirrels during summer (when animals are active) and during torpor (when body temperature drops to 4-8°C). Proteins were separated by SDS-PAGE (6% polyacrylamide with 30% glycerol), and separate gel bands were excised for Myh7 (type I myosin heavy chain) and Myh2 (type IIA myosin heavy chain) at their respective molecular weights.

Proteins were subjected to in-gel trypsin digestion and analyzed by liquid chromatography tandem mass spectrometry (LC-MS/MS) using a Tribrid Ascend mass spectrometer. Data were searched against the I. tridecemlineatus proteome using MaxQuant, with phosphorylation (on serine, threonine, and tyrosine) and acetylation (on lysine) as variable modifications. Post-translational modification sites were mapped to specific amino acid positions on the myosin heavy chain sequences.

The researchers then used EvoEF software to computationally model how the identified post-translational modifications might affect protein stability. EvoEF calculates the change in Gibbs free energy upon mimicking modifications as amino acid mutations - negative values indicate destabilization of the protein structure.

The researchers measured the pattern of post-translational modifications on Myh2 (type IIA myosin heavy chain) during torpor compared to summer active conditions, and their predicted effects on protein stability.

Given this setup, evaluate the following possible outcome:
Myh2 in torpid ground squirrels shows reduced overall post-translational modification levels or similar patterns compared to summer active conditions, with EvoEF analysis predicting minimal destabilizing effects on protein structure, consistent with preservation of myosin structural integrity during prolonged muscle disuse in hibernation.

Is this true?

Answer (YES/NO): NO